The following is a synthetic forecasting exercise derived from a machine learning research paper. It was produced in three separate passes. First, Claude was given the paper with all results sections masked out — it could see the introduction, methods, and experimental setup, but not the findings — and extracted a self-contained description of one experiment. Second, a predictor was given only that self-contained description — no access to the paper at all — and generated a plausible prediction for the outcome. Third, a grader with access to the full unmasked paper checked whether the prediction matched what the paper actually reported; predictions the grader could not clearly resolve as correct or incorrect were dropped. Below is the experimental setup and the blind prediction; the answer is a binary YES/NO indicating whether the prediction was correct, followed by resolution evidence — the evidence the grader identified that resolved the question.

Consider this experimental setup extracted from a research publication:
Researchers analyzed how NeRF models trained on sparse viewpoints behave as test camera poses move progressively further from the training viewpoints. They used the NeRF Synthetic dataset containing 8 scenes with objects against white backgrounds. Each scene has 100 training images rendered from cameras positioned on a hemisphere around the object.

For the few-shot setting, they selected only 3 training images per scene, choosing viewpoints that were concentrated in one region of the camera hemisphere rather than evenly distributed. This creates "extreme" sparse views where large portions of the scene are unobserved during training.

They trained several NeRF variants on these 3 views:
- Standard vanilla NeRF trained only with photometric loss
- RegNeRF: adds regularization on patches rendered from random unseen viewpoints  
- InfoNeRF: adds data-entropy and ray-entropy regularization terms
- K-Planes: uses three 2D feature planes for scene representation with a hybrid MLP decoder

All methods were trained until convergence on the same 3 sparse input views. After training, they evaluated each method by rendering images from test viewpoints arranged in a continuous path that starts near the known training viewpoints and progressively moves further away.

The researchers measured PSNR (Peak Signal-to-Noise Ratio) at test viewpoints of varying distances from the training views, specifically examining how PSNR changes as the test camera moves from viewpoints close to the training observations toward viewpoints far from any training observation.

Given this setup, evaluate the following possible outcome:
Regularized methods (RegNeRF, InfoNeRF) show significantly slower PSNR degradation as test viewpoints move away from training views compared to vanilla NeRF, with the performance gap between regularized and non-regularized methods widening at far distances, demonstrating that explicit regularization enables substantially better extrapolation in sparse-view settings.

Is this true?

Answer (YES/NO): NO